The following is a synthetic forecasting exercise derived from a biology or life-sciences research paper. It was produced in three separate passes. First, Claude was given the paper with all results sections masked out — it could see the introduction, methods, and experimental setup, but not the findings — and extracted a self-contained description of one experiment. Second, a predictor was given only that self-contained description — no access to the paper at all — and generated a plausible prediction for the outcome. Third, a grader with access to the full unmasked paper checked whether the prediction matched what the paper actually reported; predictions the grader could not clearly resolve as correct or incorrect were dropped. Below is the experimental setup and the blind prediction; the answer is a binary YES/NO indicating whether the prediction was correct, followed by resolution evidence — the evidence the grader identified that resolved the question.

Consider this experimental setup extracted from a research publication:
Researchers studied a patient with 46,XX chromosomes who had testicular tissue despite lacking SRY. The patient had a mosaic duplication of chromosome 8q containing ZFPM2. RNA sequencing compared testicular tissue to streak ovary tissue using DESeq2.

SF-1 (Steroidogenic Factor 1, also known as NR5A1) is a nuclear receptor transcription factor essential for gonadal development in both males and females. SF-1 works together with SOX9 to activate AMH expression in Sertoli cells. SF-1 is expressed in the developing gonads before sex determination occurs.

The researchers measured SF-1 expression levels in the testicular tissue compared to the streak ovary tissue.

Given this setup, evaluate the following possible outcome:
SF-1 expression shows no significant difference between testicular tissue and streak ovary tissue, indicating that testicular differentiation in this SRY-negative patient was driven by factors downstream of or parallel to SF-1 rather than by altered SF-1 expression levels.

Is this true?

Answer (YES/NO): NO